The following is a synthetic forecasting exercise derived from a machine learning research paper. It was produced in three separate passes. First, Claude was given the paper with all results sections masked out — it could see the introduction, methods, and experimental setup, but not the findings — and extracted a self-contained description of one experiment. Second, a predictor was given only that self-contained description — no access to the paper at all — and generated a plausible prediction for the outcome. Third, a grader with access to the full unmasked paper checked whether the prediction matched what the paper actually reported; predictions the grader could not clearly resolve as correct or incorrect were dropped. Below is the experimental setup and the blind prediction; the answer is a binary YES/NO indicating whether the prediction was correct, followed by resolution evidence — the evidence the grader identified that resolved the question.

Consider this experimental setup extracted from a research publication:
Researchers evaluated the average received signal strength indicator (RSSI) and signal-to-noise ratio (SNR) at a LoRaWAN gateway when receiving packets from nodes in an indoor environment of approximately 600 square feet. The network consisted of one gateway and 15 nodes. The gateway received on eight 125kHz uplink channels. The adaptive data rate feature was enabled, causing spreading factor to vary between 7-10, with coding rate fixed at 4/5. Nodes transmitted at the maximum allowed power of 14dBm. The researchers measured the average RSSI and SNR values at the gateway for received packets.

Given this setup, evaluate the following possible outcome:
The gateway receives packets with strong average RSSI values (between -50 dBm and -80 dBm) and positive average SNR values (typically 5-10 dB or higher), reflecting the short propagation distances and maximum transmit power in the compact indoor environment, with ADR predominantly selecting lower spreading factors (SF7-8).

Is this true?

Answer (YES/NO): NO